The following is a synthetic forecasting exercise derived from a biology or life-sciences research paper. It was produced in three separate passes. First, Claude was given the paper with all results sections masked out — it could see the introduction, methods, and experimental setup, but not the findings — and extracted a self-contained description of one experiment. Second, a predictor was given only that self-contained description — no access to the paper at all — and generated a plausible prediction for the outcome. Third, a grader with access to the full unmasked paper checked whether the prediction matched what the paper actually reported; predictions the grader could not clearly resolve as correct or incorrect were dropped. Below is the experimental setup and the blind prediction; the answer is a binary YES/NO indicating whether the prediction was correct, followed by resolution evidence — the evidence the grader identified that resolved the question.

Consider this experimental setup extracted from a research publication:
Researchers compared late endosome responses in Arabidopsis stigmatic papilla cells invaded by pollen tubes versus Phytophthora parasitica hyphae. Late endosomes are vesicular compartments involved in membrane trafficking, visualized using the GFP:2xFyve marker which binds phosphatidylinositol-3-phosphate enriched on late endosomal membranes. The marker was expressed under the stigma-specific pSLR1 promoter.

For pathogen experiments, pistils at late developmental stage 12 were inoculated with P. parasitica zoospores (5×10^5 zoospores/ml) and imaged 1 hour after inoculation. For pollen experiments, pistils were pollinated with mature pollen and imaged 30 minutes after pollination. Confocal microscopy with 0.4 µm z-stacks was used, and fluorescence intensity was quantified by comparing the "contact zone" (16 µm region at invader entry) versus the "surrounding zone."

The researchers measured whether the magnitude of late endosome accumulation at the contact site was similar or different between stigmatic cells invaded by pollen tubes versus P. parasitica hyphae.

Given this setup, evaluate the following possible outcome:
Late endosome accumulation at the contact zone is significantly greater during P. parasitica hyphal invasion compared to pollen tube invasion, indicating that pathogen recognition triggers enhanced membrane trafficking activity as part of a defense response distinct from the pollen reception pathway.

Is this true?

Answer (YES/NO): NO